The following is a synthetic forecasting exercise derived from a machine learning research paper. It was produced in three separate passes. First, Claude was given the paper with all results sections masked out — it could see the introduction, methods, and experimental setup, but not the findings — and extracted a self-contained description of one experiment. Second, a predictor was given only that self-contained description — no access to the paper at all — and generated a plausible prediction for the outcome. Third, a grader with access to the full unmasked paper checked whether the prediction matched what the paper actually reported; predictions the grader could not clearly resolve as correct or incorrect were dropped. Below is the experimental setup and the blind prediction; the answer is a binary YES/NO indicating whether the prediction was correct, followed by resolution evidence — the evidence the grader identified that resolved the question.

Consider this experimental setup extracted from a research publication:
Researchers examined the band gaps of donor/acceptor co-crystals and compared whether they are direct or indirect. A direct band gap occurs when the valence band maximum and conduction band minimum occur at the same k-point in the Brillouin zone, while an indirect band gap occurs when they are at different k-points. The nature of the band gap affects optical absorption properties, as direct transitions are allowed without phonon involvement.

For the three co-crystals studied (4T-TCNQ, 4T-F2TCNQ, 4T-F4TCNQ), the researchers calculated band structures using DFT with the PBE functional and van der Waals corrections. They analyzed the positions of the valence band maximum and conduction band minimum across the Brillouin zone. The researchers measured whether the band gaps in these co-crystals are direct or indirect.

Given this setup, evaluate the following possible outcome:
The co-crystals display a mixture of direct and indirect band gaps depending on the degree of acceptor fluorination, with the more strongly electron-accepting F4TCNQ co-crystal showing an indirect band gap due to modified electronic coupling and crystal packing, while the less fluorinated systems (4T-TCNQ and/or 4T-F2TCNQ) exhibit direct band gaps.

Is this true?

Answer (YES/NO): NO